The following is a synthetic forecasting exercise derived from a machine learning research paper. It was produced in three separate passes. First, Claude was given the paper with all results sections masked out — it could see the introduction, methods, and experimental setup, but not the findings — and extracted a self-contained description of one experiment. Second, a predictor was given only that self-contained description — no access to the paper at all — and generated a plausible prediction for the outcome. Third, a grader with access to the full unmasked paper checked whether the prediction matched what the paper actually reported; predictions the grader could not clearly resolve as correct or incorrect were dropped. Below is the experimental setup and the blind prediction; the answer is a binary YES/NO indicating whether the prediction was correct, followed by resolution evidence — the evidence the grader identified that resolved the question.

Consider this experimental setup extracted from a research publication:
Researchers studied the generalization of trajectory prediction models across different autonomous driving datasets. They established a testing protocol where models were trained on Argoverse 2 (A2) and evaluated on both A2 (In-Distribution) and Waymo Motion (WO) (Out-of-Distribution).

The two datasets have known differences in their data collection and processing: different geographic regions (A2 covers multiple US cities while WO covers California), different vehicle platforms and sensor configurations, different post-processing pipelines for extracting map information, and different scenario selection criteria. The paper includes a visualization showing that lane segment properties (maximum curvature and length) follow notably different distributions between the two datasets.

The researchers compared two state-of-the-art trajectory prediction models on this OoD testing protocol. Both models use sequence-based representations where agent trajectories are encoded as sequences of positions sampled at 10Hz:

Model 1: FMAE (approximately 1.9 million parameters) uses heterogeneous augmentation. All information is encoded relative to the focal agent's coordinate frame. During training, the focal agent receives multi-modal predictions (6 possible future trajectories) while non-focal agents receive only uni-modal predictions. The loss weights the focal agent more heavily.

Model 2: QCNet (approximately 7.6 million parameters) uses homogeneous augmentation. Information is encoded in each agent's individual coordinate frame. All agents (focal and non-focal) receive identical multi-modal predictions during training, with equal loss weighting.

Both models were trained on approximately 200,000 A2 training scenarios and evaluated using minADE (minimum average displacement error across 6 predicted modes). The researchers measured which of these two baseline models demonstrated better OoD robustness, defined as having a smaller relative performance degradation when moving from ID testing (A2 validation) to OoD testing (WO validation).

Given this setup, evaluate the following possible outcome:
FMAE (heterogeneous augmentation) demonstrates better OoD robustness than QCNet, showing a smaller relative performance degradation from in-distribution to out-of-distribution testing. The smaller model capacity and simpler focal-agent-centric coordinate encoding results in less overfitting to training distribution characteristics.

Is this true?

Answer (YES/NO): NO